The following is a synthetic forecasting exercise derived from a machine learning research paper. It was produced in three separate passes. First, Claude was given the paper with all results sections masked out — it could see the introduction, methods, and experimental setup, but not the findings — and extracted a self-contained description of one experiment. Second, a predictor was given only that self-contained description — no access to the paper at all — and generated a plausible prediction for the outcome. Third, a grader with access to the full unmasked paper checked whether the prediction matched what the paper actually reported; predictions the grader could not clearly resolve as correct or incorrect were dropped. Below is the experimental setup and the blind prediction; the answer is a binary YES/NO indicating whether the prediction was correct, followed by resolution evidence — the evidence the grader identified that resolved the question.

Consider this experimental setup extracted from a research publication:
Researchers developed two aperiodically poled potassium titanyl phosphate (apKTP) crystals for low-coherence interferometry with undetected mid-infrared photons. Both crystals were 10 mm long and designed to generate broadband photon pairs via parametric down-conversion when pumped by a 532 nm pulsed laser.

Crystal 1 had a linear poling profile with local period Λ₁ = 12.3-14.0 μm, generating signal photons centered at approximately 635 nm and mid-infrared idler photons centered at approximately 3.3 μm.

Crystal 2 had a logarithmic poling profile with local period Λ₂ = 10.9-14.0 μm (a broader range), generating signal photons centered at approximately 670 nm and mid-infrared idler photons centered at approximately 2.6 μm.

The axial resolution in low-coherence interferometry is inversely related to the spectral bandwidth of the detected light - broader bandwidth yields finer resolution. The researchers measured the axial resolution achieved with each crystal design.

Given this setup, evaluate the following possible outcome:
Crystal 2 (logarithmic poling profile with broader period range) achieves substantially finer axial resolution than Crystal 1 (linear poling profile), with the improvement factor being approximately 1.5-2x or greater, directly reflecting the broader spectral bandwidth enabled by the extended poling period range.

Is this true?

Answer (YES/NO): YES